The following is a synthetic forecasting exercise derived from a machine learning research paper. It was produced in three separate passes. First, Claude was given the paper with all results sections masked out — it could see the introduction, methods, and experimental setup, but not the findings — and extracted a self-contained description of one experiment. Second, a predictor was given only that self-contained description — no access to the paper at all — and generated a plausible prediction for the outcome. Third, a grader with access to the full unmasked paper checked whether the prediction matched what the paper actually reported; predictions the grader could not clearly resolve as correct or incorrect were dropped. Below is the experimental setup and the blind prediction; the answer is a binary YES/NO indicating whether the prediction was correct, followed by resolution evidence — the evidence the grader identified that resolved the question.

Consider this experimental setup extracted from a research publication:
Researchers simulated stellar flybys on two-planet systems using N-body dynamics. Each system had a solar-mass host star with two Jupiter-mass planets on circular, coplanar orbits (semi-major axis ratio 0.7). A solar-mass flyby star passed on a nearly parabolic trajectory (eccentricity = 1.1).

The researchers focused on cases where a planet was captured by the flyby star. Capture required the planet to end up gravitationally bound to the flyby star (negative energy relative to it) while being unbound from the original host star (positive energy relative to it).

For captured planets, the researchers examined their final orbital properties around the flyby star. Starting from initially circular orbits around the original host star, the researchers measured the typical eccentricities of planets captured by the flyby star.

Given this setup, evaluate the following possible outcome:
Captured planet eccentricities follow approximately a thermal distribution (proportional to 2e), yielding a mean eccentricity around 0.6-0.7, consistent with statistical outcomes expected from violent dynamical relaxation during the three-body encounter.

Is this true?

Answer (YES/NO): NO